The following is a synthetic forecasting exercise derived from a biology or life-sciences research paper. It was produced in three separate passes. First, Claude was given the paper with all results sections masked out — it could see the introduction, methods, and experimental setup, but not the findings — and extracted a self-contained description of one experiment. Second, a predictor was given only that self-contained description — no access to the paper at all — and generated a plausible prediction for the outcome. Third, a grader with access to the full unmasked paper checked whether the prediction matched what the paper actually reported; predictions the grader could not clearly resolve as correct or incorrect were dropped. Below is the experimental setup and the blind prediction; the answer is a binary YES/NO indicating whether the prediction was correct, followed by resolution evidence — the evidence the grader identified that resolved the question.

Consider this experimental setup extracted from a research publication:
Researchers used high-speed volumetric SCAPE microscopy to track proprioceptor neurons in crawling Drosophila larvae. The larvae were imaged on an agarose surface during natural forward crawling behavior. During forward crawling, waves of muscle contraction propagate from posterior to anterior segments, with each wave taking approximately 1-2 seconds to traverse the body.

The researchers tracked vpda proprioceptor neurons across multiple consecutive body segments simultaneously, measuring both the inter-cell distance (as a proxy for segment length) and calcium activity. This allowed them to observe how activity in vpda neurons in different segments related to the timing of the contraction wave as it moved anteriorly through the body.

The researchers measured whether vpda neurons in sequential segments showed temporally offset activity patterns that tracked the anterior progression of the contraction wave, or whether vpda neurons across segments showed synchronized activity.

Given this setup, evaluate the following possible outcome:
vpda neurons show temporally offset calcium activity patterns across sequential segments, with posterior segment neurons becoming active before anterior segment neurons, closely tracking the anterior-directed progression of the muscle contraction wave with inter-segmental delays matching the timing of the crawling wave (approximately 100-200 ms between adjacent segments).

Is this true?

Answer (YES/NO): YES